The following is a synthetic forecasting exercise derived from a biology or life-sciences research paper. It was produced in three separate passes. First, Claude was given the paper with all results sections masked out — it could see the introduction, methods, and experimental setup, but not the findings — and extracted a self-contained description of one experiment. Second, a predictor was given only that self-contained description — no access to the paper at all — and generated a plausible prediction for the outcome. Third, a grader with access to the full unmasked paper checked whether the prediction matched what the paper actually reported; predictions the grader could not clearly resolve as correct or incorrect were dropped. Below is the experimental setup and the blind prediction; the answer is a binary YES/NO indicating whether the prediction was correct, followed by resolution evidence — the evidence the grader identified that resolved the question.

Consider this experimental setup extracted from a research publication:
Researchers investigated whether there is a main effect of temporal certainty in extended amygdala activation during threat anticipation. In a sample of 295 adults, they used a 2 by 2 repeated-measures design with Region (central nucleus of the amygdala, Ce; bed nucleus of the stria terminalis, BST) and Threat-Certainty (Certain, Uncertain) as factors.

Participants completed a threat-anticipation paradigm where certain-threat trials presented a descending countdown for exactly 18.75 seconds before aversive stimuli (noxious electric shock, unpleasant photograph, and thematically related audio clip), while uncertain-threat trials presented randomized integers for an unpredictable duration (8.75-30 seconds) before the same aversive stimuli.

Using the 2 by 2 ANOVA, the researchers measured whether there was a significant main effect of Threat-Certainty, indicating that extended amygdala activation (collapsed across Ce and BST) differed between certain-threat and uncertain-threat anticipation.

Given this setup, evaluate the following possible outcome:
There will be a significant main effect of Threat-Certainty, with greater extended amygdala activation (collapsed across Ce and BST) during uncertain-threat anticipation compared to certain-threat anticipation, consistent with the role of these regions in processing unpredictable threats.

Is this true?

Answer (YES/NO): NO